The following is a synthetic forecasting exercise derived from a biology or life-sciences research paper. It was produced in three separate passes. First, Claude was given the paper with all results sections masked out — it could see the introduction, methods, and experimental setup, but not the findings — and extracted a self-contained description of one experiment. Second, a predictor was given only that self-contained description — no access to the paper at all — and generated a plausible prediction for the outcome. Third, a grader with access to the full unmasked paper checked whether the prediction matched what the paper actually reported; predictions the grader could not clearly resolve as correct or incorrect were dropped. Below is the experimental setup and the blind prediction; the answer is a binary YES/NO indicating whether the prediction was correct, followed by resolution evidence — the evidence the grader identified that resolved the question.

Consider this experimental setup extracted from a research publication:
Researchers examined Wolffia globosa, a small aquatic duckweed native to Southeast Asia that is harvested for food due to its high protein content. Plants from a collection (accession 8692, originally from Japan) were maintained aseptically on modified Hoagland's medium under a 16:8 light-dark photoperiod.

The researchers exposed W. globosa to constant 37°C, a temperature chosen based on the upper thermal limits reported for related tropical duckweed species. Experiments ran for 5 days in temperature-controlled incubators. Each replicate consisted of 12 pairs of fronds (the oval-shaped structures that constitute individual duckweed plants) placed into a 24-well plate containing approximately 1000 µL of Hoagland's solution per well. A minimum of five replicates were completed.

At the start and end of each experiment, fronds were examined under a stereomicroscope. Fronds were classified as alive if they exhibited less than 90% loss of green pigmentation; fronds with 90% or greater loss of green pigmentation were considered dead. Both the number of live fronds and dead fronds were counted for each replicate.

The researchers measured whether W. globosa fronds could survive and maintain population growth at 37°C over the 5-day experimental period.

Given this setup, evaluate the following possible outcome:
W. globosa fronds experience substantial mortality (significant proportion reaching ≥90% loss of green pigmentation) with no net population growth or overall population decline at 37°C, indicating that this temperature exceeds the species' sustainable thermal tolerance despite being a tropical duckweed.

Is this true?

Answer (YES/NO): YES